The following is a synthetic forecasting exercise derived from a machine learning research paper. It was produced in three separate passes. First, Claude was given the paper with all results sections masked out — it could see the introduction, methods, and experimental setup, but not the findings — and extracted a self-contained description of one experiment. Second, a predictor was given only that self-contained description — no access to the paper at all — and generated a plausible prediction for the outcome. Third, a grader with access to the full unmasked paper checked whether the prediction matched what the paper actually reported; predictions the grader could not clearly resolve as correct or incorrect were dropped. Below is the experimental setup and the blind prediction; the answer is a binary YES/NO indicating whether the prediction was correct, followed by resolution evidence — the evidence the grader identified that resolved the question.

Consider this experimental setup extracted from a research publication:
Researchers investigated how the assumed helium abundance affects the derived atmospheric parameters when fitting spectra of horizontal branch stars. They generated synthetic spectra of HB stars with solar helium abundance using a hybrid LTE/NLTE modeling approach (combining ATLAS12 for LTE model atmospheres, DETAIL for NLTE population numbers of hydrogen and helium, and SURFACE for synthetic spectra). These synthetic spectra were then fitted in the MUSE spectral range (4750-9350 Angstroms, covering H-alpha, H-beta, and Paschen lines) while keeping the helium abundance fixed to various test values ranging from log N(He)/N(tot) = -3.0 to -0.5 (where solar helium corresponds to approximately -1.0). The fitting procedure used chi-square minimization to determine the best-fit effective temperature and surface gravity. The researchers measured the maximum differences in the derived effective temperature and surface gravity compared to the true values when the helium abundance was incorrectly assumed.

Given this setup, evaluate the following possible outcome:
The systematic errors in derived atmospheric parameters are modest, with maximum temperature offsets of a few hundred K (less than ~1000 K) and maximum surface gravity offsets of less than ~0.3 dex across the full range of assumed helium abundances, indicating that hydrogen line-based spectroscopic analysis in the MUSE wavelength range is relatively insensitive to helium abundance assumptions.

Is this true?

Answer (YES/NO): NO